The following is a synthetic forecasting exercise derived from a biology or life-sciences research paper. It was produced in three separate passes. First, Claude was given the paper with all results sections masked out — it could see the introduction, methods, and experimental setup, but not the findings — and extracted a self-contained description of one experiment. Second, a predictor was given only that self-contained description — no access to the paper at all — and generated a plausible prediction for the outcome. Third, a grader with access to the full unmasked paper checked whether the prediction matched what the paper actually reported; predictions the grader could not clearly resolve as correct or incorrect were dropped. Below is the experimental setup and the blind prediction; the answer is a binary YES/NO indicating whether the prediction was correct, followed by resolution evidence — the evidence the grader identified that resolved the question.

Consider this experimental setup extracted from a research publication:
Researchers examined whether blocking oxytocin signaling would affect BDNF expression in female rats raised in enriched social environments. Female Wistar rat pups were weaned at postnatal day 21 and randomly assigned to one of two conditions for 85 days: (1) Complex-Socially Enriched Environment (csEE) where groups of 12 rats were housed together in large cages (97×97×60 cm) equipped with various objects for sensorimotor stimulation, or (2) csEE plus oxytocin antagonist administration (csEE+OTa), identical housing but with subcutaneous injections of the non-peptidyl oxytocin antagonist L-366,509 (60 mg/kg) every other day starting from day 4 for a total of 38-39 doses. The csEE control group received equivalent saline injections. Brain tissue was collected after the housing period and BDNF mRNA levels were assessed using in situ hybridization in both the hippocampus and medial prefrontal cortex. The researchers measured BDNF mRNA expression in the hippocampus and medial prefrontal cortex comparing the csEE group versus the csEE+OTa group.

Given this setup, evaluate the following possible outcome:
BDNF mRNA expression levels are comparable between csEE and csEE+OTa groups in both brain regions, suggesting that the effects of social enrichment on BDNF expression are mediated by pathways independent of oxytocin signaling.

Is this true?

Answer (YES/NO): NO